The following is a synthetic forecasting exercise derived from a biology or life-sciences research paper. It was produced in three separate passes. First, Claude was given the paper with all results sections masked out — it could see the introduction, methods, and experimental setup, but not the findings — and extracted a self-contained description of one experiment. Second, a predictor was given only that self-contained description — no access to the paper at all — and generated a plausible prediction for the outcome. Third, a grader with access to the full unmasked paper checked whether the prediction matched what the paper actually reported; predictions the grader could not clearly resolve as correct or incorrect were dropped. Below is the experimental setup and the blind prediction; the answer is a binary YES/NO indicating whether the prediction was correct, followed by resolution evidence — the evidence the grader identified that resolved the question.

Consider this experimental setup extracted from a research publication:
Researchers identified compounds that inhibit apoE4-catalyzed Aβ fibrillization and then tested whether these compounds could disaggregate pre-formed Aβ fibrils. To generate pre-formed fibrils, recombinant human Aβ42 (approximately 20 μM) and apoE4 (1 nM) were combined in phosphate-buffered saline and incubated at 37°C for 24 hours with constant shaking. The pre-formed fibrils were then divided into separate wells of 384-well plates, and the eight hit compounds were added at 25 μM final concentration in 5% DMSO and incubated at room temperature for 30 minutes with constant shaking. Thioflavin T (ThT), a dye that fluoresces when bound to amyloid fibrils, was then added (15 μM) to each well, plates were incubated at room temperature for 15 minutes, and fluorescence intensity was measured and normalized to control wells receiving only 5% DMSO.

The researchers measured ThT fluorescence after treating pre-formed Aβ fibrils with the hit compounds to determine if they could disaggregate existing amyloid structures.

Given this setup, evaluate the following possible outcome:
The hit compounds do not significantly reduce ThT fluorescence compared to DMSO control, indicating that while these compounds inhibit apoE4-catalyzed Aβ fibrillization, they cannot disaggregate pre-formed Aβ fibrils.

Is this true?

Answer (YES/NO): NO